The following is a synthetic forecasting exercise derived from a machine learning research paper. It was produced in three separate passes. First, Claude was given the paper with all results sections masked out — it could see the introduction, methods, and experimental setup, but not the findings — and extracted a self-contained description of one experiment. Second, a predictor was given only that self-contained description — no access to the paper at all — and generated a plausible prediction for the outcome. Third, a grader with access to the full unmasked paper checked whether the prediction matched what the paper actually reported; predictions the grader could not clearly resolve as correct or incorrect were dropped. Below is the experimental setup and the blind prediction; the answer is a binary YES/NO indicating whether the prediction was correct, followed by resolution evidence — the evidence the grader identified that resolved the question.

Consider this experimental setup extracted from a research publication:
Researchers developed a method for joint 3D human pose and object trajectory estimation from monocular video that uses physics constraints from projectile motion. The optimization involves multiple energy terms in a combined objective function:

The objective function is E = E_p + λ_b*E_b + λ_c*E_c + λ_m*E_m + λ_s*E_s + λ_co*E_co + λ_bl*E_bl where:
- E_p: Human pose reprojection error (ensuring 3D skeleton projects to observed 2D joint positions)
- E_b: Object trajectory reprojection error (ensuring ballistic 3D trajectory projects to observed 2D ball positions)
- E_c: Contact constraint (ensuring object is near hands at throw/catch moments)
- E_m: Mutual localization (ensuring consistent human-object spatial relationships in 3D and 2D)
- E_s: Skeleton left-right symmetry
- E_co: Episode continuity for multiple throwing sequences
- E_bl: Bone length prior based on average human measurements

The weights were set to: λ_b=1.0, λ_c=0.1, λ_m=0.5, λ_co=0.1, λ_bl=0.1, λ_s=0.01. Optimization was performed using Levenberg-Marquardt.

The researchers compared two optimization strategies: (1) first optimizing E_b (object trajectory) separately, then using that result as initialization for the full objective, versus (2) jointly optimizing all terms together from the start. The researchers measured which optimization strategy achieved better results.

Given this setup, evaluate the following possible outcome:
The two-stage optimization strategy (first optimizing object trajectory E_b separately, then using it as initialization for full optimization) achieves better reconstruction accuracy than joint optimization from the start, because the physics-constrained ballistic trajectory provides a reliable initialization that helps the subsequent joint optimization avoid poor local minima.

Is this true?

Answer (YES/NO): NO